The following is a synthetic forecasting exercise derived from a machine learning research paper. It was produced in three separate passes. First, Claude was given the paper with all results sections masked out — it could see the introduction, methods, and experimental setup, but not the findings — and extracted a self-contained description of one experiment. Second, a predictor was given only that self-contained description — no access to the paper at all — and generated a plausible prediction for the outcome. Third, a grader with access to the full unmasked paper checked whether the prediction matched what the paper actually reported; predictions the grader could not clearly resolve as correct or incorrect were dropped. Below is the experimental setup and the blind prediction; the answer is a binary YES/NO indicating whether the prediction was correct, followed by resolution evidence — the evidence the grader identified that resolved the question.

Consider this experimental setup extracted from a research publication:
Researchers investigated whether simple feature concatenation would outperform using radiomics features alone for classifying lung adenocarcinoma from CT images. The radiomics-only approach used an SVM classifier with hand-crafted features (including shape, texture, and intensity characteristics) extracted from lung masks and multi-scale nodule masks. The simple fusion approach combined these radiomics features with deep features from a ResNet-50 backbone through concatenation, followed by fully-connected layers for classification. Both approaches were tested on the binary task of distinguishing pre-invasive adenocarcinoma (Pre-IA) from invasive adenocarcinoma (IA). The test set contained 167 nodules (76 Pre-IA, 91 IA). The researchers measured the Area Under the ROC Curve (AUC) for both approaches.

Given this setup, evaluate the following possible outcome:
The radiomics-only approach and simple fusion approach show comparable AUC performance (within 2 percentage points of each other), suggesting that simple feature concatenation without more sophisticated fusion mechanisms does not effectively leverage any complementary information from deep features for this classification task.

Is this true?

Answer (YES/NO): YES